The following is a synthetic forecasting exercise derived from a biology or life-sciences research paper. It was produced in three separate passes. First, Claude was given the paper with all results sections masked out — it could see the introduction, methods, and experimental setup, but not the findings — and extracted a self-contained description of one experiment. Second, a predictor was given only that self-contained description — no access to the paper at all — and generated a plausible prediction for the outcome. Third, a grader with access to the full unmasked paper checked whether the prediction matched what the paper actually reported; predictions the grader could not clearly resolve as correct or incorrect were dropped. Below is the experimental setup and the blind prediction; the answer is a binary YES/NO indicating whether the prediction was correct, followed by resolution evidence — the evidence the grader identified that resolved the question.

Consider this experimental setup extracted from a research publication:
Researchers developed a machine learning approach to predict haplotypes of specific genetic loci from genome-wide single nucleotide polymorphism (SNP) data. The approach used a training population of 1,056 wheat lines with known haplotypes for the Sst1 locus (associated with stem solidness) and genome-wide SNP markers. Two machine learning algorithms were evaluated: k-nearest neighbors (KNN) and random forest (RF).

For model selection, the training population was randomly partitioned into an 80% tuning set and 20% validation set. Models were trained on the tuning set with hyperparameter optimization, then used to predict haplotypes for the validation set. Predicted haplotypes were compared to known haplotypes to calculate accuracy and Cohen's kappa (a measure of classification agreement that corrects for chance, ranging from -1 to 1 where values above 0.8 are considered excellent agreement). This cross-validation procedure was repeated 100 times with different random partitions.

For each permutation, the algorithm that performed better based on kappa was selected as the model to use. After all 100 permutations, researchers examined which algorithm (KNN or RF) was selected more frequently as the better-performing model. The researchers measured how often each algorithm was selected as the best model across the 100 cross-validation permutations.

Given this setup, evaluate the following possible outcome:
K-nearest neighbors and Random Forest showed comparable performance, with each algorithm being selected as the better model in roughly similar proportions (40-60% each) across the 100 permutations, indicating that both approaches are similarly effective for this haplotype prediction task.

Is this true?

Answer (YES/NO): NO